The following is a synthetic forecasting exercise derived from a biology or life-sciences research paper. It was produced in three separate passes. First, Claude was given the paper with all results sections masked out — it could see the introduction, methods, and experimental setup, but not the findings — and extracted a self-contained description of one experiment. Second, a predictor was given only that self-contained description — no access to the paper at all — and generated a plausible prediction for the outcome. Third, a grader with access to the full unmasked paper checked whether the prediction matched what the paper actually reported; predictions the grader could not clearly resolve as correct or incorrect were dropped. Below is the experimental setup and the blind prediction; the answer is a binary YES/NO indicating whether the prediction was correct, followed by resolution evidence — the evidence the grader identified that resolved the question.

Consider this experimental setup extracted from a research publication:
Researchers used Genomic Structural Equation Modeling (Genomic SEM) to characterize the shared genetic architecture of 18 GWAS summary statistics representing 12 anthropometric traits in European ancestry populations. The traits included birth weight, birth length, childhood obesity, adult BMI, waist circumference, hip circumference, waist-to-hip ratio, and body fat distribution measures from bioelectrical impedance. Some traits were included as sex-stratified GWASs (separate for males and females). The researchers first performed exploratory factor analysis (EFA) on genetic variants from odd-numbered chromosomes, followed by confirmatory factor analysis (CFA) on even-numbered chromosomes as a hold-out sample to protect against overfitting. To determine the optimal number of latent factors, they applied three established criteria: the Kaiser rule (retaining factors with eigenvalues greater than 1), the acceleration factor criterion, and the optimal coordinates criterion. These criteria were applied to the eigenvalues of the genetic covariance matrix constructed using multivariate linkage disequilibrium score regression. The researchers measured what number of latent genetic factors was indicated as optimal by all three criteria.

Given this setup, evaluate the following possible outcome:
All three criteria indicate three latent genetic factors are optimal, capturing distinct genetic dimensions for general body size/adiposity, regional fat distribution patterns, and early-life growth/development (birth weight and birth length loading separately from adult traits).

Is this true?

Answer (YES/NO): NO